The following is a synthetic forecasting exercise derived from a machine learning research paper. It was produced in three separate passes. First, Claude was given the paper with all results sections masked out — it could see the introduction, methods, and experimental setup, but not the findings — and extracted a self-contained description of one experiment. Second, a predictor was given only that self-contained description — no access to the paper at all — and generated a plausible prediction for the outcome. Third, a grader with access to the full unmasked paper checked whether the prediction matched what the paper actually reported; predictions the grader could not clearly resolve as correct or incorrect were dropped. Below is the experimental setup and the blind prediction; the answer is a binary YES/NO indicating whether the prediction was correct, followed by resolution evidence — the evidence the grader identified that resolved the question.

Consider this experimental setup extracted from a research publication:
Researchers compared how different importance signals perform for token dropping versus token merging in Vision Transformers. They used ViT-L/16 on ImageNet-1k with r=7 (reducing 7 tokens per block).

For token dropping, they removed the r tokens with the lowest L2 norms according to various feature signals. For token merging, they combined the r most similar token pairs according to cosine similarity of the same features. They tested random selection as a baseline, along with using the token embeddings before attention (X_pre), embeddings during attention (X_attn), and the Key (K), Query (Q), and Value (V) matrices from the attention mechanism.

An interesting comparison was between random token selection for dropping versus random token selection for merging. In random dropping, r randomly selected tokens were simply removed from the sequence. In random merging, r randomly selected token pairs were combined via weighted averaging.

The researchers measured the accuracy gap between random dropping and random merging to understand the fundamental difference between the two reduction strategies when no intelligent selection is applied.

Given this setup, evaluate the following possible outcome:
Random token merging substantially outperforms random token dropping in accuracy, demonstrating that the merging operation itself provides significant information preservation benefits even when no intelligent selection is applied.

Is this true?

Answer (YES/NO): YES